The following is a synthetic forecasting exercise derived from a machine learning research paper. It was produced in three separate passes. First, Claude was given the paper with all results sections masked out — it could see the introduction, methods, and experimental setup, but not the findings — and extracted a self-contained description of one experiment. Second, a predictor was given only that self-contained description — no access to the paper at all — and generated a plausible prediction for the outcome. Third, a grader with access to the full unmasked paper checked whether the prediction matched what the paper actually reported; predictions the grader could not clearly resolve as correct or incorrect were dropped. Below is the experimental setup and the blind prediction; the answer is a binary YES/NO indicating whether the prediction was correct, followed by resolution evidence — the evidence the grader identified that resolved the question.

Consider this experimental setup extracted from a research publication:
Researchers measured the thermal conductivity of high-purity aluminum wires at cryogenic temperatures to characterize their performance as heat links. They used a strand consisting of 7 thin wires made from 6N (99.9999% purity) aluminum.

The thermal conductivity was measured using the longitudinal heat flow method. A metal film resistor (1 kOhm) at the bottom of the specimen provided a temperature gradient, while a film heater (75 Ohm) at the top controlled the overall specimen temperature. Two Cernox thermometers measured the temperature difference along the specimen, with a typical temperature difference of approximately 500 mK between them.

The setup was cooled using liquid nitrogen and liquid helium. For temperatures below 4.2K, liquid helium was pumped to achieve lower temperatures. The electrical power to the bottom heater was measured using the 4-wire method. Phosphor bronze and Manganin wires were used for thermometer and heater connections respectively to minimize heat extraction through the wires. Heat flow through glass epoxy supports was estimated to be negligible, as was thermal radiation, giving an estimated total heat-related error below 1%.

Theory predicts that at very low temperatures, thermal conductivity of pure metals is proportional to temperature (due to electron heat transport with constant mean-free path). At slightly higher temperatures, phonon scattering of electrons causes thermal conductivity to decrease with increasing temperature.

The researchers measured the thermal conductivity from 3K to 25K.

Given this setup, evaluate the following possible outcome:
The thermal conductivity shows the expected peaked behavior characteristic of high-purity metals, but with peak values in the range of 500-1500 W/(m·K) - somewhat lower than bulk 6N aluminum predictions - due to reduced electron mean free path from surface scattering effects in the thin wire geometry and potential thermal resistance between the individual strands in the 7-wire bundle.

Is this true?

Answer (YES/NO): NO